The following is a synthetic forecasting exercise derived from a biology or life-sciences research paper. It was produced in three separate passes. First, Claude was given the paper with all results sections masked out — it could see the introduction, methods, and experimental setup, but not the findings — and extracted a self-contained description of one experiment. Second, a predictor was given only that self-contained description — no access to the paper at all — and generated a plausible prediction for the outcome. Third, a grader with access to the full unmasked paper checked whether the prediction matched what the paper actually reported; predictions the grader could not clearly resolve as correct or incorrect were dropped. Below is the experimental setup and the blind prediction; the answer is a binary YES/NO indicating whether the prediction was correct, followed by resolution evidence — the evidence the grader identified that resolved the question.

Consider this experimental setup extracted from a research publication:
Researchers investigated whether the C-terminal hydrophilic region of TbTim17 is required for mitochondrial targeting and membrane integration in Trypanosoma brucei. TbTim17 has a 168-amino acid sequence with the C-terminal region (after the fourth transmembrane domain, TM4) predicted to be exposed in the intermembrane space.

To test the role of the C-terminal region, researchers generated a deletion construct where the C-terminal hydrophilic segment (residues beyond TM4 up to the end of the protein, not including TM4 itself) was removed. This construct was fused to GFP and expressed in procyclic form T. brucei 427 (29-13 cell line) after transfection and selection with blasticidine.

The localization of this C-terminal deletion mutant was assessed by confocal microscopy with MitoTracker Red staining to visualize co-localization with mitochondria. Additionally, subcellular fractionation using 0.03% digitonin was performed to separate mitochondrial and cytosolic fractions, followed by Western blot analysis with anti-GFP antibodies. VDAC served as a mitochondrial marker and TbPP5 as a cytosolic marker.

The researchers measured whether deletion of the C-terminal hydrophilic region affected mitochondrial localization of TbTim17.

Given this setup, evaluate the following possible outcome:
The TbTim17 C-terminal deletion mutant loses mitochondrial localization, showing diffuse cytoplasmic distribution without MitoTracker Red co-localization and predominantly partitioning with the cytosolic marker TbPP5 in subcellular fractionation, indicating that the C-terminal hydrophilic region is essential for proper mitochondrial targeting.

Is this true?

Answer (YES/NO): NO